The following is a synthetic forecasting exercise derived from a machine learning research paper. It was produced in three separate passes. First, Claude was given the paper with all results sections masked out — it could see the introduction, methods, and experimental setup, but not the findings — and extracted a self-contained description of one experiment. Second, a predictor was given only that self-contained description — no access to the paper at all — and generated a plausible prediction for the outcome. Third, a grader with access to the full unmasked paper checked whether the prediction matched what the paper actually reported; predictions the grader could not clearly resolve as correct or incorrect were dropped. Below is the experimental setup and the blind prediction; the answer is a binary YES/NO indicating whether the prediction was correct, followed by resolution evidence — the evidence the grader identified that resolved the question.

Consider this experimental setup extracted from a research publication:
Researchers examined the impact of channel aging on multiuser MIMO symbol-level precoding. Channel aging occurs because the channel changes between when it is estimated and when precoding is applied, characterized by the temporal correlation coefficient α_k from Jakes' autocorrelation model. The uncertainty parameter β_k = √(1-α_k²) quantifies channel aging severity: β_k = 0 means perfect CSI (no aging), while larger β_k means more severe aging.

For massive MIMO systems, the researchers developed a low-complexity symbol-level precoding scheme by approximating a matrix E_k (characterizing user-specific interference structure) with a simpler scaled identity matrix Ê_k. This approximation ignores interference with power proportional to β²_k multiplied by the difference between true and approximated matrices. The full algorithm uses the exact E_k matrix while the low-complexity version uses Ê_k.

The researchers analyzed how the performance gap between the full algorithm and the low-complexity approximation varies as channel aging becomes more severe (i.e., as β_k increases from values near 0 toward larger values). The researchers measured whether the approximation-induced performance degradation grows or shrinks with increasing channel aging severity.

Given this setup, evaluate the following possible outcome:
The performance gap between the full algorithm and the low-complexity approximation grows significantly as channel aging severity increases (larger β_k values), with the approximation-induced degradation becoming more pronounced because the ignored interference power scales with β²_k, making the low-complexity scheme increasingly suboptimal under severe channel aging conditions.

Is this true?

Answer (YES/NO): YES